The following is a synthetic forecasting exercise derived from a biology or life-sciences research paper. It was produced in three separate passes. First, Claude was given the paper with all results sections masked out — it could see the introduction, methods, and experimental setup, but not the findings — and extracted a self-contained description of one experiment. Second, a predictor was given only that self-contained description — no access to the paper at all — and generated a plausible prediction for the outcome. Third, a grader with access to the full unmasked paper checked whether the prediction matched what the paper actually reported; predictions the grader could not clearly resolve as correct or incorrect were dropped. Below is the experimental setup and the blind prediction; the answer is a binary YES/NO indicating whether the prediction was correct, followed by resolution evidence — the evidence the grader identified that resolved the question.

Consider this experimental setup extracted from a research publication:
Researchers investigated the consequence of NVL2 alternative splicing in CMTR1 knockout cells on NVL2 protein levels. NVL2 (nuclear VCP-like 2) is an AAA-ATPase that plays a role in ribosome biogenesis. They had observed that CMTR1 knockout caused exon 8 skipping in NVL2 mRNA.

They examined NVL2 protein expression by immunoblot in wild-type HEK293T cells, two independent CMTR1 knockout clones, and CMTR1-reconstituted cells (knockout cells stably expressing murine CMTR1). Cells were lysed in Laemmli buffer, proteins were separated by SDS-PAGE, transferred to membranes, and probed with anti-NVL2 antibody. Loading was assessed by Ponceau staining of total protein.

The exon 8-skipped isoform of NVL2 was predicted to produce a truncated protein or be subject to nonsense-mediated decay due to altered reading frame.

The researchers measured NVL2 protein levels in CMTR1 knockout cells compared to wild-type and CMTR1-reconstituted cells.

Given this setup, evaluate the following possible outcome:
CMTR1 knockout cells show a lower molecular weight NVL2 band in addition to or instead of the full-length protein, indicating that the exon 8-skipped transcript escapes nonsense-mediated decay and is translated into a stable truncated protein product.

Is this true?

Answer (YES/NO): NO